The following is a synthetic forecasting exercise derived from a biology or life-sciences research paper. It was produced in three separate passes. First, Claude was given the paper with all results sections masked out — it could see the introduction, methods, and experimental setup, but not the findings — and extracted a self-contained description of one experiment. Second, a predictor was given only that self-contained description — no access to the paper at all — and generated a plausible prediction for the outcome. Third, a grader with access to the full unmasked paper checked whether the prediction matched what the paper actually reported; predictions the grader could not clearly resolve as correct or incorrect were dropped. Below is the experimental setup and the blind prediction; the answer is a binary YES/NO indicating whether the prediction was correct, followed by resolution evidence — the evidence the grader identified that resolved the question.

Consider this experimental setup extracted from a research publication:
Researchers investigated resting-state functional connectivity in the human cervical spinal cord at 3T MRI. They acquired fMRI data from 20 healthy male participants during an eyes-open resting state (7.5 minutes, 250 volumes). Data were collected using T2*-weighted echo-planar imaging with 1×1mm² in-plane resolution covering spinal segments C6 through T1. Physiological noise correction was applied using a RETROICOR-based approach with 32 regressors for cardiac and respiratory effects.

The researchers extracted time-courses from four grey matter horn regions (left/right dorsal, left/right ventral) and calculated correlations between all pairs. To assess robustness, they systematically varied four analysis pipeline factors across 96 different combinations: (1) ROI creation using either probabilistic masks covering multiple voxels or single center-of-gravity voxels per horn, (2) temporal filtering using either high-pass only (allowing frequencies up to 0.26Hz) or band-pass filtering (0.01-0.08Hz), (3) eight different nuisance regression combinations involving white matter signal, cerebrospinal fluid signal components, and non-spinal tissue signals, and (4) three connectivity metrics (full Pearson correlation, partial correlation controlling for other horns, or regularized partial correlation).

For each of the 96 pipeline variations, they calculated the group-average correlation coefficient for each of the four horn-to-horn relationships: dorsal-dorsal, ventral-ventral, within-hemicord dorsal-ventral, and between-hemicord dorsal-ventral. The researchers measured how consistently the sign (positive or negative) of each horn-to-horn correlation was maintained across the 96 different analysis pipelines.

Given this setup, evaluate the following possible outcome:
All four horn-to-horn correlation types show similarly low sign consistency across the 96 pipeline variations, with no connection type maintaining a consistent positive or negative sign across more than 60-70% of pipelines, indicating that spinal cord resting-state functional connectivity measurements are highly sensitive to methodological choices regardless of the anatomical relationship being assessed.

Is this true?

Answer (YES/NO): NO